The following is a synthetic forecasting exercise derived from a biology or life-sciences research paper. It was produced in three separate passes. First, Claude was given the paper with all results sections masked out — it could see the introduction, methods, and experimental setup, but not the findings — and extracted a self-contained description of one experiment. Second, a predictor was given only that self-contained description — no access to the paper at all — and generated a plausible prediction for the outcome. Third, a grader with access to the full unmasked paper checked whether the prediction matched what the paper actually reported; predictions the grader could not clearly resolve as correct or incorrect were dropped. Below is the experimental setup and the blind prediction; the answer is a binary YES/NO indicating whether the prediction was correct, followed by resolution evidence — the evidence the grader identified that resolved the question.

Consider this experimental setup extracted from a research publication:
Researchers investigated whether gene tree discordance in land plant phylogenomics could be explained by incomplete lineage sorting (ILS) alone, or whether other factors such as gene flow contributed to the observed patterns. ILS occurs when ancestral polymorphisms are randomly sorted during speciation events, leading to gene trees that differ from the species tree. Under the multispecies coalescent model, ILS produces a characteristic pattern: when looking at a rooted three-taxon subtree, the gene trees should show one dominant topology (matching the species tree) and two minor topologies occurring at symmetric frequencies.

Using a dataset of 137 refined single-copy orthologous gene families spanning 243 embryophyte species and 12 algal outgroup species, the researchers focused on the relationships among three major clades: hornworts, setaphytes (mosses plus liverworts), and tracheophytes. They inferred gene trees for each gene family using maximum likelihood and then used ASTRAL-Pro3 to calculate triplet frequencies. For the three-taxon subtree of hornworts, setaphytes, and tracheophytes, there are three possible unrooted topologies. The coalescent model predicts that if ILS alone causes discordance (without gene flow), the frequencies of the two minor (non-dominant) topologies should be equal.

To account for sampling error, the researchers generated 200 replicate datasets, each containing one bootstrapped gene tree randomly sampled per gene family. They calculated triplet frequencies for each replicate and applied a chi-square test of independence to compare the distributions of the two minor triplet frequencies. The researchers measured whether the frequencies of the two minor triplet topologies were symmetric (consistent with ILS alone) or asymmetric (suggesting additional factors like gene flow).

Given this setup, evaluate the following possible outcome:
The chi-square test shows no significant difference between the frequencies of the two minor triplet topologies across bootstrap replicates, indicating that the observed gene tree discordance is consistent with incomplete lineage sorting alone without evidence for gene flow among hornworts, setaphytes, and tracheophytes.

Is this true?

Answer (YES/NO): YES